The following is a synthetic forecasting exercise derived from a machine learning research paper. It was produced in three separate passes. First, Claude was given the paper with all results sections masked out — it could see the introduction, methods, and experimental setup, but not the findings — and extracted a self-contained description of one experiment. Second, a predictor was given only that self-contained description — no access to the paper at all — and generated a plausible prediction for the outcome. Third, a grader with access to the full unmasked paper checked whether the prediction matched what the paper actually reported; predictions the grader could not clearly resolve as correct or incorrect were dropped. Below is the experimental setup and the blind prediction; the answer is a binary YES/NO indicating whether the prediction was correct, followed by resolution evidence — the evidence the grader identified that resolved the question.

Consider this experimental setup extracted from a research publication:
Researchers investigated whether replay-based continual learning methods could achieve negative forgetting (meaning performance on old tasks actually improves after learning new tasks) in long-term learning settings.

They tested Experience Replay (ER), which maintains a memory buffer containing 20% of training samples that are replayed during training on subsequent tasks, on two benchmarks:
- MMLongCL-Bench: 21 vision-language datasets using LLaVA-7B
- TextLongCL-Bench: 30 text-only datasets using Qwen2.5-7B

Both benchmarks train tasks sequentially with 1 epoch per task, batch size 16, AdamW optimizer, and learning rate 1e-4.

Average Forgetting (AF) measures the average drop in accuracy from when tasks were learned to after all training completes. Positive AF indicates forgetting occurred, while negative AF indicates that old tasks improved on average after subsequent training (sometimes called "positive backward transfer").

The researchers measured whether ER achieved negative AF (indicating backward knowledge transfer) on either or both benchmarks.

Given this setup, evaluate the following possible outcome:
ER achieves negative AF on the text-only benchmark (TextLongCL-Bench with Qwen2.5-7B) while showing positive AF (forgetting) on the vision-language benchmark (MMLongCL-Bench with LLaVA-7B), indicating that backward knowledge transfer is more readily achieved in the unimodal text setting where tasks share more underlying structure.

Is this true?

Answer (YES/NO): NO